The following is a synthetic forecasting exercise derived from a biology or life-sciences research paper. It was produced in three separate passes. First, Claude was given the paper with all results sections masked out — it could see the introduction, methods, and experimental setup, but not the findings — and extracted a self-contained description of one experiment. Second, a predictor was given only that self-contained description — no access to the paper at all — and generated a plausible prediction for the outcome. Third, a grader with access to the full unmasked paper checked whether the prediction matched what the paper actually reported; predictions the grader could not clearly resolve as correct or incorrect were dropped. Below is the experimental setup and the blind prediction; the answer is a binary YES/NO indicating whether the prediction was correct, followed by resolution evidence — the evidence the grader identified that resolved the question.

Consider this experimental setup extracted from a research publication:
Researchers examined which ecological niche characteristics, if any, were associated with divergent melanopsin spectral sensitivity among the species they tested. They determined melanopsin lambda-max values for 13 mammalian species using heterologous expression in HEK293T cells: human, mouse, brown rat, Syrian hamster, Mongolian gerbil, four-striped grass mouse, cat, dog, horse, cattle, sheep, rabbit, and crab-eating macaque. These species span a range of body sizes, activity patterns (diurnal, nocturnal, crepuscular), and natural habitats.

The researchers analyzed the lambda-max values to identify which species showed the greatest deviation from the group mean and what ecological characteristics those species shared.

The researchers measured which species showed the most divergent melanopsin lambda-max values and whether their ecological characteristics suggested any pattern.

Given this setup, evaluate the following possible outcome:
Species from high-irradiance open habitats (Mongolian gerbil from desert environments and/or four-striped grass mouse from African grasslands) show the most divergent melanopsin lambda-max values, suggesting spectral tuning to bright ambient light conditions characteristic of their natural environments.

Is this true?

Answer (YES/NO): NO